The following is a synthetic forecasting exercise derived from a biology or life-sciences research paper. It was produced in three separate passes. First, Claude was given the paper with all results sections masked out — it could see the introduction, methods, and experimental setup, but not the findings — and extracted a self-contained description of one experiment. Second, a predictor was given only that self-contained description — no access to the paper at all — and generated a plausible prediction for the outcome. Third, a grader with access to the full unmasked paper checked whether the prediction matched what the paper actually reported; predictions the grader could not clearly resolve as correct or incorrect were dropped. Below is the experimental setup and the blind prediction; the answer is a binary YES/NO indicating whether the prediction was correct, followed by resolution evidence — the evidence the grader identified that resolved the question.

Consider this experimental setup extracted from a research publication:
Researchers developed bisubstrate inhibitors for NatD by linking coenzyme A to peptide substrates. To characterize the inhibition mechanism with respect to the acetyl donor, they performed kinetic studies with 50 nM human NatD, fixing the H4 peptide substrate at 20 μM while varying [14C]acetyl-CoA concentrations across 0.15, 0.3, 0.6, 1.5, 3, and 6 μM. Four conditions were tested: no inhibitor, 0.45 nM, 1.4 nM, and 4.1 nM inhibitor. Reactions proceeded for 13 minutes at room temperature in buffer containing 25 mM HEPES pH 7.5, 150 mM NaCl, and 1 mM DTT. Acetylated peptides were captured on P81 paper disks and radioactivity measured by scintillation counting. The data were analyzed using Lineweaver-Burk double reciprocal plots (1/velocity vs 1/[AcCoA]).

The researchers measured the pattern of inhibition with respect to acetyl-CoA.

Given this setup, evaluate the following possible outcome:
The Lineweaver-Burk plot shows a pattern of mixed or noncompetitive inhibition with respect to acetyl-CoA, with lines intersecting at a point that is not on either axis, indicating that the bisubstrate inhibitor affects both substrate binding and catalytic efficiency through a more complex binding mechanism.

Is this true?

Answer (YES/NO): YES